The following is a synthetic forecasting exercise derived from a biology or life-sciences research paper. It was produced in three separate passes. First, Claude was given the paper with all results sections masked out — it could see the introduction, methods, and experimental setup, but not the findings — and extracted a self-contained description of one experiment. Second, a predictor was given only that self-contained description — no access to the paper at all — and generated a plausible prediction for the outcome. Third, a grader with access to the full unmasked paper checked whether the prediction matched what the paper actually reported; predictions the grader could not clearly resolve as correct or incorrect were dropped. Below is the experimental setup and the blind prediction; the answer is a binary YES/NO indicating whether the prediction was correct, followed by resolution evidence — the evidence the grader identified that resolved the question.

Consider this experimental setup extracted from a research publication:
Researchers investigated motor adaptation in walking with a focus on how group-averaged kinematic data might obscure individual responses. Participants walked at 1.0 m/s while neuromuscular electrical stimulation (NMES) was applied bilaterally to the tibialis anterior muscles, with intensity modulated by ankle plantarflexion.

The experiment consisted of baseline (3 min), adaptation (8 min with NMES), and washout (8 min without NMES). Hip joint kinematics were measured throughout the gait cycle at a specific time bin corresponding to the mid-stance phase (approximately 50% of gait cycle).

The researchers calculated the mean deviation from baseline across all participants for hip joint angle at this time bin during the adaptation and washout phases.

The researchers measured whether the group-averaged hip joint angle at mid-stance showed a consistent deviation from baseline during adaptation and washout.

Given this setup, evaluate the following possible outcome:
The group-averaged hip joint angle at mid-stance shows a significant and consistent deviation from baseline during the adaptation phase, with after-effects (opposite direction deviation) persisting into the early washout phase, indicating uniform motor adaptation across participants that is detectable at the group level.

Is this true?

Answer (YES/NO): NO